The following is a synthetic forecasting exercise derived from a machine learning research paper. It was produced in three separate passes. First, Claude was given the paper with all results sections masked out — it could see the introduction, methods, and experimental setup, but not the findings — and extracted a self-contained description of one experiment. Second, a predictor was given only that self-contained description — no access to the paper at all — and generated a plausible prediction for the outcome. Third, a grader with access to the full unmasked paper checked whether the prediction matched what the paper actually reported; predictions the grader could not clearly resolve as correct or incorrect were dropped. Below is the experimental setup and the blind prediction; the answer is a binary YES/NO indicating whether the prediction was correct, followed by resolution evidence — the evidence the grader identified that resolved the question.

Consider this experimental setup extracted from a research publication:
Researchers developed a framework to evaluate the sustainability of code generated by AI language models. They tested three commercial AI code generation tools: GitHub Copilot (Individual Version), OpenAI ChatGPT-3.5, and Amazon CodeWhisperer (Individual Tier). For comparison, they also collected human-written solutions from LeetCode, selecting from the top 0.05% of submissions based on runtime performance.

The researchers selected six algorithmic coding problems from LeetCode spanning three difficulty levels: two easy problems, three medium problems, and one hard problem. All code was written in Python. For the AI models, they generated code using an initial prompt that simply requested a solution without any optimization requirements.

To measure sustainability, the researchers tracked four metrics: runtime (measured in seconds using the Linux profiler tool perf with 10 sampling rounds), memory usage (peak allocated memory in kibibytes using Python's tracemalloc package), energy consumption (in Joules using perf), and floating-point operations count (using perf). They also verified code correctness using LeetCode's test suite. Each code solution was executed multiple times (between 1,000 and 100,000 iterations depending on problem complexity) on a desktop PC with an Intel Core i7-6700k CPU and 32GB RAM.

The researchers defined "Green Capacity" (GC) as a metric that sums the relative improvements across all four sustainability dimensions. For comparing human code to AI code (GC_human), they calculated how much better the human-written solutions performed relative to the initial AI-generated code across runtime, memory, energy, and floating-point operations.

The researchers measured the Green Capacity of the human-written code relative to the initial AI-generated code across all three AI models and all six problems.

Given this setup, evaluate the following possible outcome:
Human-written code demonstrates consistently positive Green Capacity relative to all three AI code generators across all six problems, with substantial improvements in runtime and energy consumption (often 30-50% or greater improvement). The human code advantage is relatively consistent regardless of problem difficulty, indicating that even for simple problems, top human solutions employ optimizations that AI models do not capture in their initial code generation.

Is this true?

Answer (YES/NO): NO